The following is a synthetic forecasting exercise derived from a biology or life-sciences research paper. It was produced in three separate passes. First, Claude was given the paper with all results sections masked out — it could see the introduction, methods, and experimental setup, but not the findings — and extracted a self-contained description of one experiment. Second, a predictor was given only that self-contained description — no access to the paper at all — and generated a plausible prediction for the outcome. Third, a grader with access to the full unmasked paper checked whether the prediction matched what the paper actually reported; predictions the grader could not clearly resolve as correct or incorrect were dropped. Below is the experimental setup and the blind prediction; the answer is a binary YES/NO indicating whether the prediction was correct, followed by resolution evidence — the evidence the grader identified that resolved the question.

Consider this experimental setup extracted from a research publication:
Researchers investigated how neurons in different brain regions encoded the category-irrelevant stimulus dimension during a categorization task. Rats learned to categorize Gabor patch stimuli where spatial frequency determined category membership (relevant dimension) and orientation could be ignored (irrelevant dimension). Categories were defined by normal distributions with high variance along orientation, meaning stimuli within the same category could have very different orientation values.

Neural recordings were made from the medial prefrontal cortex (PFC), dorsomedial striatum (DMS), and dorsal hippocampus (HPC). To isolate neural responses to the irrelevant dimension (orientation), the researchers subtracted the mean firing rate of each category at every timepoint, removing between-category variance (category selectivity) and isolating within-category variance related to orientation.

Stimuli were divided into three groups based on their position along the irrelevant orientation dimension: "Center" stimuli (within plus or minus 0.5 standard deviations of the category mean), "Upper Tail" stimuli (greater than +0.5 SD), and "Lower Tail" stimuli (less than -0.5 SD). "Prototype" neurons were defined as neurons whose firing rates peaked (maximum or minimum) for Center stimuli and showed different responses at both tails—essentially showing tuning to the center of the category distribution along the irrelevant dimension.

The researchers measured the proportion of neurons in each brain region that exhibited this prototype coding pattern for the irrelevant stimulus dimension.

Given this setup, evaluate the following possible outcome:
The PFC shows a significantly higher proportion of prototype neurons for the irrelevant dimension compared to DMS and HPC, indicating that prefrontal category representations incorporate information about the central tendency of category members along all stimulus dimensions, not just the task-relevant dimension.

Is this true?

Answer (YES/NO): NO